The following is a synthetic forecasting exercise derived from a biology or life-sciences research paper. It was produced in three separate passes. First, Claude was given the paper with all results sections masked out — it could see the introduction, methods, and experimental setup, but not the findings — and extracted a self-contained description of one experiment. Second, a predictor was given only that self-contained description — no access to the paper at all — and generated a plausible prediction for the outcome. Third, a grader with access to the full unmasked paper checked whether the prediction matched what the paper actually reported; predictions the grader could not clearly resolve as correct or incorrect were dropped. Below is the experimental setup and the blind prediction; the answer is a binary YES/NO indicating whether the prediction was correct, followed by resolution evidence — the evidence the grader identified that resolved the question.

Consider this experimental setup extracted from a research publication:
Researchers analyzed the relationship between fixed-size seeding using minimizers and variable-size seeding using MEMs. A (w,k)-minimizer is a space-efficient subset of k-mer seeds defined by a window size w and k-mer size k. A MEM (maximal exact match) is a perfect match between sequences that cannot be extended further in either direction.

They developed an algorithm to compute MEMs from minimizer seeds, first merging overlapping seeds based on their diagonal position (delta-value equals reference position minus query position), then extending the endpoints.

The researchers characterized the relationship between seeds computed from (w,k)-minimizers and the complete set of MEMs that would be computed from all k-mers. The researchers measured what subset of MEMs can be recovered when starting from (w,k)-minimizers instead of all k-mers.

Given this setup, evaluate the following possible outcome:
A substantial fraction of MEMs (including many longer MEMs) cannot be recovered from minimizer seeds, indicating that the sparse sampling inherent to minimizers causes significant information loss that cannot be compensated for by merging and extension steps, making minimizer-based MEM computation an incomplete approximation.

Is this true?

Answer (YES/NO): NO